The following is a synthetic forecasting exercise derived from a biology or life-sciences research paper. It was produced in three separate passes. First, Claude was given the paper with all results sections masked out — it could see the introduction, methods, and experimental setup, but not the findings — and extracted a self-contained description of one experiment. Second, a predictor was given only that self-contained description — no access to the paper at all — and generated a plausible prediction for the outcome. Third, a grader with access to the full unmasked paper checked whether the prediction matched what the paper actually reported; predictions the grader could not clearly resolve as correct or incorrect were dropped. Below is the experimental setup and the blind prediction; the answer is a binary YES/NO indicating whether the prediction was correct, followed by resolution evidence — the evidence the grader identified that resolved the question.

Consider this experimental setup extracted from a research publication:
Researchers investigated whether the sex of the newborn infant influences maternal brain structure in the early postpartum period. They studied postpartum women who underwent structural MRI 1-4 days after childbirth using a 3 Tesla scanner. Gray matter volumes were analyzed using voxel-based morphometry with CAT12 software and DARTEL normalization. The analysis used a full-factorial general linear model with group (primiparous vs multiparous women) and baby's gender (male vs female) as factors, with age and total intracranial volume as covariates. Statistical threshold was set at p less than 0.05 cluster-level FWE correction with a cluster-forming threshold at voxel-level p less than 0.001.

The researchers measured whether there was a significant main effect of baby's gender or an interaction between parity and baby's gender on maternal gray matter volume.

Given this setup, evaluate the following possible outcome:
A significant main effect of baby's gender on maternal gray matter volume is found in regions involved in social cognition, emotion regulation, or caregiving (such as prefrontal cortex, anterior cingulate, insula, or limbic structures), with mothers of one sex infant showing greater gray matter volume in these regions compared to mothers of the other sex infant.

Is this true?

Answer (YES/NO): NO